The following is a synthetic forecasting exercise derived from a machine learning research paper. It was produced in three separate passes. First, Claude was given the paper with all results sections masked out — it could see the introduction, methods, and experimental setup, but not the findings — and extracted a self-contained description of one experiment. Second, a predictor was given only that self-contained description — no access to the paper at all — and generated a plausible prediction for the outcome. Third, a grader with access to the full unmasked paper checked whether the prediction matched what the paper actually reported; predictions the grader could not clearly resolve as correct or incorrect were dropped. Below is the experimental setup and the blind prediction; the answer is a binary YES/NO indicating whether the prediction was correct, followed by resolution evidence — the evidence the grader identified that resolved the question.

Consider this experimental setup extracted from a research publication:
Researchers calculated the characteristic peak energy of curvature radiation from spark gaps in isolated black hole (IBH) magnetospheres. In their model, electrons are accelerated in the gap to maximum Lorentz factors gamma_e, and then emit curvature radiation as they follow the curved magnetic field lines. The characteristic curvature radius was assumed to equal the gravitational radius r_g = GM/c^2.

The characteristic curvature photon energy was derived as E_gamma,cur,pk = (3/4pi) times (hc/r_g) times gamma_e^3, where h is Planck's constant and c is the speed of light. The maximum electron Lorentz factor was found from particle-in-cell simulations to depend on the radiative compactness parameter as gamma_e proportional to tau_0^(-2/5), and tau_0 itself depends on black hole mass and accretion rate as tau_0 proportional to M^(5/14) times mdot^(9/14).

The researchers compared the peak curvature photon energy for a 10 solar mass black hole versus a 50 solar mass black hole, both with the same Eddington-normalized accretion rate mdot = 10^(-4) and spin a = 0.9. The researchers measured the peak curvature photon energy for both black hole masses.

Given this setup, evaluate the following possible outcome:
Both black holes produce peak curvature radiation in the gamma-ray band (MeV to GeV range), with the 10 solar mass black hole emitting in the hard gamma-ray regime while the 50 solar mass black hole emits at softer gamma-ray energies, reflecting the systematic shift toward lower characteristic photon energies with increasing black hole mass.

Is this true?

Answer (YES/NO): YES